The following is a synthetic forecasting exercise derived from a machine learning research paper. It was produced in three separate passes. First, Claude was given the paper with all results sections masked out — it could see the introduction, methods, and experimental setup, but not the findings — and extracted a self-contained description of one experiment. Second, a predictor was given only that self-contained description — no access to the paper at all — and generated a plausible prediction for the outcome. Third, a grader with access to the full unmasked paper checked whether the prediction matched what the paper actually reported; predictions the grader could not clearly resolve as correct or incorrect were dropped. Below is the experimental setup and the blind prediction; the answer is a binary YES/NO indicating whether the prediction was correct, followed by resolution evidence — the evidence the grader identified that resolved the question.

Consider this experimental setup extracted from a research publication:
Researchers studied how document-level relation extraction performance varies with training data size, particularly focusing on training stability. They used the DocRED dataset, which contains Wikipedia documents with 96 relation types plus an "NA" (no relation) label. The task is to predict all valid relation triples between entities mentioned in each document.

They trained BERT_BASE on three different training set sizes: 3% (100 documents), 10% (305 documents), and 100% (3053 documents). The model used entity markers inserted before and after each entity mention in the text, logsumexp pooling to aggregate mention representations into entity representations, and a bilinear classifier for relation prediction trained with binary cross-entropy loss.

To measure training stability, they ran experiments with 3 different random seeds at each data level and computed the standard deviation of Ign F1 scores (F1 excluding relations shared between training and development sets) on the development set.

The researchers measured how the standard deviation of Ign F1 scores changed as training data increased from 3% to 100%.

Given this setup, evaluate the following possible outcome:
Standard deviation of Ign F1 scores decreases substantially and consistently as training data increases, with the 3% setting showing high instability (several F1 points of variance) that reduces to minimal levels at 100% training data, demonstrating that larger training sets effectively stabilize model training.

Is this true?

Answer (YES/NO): NO